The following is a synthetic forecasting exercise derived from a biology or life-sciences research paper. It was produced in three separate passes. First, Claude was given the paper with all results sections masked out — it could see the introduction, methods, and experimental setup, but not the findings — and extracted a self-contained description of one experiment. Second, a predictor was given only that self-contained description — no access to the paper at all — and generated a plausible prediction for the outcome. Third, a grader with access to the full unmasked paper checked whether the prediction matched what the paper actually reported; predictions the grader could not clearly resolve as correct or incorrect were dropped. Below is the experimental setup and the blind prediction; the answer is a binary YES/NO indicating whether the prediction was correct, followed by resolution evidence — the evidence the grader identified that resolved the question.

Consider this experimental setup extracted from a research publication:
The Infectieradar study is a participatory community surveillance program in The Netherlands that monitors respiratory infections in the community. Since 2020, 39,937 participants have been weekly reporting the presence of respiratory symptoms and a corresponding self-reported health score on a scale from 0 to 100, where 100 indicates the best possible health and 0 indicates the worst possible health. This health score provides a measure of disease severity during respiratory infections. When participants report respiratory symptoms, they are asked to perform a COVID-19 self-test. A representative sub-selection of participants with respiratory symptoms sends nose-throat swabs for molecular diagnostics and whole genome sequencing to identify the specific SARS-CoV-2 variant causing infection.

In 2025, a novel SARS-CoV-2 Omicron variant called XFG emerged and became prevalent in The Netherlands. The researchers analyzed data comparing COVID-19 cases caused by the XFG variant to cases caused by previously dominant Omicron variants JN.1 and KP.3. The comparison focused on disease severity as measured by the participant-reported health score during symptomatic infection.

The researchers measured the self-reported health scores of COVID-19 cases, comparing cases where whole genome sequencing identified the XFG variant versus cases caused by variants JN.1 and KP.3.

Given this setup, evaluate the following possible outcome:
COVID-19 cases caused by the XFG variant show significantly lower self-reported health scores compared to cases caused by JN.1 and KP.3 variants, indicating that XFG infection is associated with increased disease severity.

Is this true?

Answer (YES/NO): NO